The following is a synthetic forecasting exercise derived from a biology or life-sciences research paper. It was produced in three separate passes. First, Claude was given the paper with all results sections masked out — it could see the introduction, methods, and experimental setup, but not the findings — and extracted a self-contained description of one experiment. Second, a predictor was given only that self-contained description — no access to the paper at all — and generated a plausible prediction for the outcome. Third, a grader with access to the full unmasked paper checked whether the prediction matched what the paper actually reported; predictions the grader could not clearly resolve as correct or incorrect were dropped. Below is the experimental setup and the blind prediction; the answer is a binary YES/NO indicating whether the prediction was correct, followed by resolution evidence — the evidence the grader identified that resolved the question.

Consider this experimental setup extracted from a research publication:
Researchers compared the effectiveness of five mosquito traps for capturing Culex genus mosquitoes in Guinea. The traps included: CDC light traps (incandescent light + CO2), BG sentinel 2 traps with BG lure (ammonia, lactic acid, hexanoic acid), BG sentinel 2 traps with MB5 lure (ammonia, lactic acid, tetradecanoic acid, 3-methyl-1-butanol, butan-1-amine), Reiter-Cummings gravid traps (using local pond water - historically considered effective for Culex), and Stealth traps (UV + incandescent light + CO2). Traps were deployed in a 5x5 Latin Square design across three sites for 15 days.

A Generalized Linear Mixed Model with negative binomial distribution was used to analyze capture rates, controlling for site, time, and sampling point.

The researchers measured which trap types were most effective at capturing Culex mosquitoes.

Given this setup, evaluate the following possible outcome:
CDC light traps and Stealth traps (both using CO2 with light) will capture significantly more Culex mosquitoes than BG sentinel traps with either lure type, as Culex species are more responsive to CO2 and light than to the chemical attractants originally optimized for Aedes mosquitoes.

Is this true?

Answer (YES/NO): NO